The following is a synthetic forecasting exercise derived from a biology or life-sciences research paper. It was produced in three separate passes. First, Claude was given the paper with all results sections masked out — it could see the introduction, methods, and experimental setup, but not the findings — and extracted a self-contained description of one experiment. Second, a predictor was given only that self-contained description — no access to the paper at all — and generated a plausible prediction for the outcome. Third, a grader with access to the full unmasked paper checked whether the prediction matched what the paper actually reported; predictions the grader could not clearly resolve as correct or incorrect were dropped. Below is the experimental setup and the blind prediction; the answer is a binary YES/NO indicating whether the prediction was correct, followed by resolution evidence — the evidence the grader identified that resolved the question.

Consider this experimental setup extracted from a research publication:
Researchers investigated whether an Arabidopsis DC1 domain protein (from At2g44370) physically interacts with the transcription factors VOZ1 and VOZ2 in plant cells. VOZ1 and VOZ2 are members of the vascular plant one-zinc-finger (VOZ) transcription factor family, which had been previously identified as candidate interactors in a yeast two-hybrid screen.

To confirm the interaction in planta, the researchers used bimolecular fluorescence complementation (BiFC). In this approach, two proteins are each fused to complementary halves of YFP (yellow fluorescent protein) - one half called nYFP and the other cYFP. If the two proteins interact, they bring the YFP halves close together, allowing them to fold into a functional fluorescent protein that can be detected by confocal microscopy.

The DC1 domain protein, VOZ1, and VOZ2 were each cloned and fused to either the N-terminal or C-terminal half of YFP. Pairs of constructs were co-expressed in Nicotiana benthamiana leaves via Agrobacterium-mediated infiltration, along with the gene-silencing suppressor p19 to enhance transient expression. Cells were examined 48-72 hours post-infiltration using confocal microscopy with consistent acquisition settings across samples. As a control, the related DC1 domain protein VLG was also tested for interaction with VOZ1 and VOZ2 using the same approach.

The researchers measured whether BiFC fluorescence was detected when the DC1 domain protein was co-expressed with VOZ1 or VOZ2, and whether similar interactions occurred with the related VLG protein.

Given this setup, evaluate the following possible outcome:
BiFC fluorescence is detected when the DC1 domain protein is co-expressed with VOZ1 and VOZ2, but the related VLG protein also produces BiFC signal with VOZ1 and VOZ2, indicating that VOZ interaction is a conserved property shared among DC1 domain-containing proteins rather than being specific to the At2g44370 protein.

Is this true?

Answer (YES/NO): NO